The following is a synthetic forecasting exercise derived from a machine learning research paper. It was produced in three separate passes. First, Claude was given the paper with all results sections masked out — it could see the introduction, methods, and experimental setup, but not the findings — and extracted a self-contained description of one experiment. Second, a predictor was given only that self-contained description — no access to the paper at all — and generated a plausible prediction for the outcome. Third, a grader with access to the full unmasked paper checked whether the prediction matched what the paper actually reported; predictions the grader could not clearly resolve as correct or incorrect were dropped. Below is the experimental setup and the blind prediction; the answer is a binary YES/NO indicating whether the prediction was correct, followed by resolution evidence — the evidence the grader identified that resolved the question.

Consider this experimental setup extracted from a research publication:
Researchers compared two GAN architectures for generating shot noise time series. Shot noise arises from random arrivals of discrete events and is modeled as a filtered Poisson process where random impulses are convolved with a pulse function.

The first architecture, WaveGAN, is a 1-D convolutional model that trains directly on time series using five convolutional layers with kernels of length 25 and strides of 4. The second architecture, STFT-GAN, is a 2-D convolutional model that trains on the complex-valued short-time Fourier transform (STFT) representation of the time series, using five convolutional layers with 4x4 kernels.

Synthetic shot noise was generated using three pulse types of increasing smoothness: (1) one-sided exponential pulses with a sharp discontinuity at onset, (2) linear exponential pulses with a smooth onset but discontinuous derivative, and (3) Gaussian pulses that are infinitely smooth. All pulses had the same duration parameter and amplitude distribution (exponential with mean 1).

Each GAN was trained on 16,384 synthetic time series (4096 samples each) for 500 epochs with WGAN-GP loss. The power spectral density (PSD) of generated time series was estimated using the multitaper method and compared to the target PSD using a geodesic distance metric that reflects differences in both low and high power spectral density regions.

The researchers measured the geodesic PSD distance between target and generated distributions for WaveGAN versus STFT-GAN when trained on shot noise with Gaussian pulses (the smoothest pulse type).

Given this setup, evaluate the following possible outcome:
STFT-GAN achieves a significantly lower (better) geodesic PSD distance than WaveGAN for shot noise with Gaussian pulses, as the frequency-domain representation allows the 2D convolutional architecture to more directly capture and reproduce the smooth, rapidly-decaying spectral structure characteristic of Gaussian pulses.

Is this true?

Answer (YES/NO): YES